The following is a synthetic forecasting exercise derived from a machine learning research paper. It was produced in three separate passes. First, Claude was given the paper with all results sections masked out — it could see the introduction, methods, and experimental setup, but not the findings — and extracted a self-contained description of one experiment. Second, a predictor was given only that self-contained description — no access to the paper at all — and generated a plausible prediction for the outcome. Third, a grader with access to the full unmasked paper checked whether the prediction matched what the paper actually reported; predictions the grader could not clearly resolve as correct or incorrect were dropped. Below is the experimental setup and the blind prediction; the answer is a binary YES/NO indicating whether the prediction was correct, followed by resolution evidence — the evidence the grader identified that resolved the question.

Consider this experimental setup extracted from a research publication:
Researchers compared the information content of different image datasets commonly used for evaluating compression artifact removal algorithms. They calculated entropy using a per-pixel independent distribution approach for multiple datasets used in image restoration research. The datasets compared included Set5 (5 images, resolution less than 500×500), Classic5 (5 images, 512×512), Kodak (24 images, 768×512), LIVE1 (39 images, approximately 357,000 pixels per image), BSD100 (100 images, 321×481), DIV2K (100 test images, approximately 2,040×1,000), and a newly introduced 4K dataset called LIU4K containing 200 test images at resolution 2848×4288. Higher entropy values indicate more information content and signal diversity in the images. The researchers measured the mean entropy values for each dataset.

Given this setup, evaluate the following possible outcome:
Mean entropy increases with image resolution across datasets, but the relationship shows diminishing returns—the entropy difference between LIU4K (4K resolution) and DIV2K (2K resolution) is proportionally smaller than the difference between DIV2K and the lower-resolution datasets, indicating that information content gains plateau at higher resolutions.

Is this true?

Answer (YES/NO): NO